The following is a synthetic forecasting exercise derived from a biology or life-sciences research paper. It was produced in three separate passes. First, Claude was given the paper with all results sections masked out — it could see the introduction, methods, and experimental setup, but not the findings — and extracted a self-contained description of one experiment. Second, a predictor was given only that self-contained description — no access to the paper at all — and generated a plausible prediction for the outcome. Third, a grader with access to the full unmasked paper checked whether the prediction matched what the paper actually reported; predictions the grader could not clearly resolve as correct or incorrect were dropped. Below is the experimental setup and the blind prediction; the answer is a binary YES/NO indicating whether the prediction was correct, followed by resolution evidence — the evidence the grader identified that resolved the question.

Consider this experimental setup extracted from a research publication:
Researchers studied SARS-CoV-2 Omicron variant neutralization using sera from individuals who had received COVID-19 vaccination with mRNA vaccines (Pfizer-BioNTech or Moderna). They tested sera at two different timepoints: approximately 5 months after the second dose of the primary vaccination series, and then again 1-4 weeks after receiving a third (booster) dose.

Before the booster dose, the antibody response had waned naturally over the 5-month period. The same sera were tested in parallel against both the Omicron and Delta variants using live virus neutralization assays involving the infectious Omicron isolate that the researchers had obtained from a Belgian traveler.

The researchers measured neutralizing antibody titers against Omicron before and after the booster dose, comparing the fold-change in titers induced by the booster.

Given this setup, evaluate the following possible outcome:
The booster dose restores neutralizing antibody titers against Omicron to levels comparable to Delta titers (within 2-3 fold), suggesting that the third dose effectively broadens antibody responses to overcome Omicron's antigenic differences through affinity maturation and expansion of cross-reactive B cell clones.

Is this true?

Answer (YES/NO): NO